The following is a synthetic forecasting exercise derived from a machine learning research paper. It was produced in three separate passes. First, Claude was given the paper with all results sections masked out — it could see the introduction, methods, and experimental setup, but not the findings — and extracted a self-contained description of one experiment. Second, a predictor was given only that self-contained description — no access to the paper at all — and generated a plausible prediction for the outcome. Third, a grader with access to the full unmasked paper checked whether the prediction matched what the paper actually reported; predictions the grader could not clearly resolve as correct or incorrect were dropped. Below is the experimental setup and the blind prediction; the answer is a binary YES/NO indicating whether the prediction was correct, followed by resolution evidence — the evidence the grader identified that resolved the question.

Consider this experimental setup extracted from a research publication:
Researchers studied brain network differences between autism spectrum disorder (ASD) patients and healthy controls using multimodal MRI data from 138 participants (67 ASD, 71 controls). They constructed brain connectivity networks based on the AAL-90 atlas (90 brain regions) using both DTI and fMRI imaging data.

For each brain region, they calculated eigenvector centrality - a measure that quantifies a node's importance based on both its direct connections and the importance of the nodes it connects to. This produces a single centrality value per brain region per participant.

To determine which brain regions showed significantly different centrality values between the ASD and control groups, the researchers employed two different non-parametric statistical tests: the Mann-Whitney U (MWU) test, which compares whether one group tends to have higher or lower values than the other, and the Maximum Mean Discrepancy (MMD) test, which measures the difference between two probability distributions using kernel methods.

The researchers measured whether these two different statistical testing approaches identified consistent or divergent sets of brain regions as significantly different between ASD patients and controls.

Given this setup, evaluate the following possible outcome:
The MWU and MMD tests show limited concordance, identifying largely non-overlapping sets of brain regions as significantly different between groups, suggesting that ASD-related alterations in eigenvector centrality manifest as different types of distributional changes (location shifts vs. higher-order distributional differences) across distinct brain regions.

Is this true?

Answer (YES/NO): NO